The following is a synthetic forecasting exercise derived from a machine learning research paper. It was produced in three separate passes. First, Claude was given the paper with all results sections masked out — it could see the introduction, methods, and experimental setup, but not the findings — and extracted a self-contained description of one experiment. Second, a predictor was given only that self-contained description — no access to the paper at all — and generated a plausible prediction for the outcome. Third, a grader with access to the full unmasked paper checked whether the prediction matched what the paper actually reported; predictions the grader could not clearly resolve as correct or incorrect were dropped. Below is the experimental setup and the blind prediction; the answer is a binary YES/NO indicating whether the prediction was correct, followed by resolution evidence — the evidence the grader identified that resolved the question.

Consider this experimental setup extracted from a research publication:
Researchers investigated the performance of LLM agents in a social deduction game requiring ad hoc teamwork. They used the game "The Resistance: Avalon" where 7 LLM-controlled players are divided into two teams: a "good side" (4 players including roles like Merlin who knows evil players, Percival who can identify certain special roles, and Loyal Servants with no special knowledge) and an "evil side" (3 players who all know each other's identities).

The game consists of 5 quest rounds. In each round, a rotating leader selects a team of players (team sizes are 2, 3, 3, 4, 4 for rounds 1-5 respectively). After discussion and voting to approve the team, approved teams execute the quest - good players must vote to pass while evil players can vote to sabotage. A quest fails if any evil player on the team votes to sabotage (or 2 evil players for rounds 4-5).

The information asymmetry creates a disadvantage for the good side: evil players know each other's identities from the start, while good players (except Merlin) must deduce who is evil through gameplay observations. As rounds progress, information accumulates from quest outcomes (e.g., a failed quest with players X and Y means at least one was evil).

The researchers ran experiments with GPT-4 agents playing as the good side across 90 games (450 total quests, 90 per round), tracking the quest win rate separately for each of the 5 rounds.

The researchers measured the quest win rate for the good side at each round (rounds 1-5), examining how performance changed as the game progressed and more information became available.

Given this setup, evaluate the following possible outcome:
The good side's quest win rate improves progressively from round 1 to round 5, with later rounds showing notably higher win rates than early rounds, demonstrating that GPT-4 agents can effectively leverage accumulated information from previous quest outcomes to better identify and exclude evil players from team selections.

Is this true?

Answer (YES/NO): YES